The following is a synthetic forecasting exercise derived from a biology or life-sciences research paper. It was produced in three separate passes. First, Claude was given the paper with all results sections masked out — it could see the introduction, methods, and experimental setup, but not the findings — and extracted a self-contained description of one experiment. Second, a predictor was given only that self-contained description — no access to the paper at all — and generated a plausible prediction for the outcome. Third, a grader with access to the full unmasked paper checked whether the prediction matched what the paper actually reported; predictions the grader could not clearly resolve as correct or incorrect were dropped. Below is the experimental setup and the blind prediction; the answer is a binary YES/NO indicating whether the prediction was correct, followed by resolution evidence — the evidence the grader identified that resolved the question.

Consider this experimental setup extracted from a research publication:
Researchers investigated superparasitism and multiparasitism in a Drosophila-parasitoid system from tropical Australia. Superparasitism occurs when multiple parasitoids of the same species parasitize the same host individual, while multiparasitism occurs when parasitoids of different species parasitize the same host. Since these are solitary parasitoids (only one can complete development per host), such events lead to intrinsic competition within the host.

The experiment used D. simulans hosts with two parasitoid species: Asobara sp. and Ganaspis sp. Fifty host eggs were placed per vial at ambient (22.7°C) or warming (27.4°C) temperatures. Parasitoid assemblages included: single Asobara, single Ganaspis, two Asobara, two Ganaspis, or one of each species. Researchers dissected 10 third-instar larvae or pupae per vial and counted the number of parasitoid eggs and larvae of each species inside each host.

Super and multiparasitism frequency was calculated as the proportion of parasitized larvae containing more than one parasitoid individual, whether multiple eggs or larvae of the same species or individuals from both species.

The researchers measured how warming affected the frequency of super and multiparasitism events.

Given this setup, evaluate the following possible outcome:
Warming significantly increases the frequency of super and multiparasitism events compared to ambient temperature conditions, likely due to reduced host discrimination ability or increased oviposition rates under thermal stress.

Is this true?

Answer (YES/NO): NO